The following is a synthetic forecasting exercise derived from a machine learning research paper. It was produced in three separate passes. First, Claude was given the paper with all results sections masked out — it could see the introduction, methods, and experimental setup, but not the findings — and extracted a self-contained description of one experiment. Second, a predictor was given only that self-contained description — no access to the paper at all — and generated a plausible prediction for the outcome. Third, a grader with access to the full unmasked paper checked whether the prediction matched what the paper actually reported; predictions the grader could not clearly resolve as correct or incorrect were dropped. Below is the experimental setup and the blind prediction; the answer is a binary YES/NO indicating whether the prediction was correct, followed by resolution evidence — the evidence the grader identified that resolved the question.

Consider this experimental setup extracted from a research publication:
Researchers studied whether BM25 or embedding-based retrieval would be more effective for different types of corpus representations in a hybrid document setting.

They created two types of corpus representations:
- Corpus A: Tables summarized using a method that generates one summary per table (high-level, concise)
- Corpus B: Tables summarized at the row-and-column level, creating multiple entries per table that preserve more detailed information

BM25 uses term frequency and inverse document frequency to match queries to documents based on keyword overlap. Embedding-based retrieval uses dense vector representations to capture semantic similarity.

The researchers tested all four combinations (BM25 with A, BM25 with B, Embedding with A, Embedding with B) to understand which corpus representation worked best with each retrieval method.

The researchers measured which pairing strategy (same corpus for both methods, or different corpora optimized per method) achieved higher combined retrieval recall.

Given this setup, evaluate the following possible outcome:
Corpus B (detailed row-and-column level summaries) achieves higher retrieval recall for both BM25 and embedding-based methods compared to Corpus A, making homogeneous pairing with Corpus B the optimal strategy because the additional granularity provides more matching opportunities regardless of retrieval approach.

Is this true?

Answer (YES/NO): NO